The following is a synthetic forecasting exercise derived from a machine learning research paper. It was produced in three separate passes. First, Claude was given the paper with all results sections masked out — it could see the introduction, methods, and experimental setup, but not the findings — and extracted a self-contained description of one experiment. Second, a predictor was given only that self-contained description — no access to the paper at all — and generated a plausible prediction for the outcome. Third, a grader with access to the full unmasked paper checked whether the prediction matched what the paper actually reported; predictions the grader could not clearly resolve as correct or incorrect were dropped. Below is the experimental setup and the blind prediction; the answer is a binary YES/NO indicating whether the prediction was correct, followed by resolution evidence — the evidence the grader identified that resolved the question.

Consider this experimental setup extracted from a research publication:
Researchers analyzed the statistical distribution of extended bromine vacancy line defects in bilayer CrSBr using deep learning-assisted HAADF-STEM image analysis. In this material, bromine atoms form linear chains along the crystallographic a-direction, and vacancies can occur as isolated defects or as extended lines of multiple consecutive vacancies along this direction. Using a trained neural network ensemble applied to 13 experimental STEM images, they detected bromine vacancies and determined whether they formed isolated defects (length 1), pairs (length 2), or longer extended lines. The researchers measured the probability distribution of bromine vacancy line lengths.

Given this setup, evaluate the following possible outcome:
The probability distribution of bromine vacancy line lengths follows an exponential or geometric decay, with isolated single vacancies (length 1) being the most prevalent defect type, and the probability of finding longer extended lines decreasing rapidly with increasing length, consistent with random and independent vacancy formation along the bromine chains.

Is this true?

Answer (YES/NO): NO